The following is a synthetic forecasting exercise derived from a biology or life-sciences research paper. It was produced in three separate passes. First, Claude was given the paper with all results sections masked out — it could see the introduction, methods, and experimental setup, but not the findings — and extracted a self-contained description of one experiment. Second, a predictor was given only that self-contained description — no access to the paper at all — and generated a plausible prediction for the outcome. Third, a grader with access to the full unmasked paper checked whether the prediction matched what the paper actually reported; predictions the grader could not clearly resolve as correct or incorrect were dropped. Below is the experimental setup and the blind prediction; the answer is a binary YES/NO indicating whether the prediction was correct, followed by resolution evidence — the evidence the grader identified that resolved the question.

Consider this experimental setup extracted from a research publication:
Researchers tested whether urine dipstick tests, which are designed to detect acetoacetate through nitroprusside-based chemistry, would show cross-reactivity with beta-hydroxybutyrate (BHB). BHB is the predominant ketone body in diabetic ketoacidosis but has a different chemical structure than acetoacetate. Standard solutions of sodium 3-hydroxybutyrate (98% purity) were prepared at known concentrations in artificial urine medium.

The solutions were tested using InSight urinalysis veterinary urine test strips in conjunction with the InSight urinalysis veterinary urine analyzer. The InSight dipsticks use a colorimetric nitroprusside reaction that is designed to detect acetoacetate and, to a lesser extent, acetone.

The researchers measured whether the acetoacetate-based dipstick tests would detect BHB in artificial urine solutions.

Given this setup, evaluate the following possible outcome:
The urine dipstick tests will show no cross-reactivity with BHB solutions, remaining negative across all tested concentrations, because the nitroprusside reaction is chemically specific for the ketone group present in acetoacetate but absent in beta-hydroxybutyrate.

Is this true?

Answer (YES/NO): YES